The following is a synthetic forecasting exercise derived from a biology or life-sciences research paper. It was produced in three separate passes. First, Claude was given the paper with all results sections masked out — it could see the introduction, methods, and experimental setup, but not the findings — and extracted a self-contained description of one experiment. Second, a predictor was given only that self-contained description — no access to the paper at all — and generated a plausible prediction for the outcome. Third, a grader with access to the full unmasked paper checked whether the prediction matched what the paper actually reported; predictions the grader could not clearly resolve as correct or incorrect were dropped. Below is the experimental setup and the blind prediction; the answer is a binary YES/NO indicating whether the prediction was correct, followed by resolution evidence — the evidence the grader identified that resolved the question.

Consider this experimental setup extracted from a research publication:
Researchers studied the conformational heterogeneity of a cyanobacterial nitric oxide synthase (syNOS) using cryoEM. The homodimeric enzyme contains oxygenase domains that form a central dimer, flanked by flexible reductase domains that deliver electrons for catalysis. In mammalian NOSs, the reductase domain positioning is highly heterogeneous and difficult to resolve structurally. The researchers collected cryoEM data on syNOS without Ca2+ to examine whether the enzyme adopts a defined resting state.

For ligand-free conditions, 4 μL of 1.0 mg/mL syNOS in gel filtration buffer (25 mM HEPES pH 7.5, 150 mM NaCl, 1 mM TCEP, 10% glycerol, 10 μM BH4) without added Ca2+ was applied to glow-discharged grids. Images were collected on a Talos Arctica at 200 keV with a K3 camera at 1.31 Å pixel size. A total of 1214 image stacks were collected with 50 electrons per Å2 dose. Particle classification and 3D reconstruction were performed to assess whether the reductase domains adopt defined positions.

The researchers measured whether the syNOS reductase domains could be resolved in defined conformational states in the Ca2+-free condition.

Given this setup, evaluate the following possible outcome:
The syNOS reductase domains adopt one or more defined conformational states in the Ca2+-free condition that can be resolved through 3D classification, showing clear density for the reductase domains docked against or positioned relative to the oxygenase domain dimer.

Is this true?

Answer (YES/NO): YES